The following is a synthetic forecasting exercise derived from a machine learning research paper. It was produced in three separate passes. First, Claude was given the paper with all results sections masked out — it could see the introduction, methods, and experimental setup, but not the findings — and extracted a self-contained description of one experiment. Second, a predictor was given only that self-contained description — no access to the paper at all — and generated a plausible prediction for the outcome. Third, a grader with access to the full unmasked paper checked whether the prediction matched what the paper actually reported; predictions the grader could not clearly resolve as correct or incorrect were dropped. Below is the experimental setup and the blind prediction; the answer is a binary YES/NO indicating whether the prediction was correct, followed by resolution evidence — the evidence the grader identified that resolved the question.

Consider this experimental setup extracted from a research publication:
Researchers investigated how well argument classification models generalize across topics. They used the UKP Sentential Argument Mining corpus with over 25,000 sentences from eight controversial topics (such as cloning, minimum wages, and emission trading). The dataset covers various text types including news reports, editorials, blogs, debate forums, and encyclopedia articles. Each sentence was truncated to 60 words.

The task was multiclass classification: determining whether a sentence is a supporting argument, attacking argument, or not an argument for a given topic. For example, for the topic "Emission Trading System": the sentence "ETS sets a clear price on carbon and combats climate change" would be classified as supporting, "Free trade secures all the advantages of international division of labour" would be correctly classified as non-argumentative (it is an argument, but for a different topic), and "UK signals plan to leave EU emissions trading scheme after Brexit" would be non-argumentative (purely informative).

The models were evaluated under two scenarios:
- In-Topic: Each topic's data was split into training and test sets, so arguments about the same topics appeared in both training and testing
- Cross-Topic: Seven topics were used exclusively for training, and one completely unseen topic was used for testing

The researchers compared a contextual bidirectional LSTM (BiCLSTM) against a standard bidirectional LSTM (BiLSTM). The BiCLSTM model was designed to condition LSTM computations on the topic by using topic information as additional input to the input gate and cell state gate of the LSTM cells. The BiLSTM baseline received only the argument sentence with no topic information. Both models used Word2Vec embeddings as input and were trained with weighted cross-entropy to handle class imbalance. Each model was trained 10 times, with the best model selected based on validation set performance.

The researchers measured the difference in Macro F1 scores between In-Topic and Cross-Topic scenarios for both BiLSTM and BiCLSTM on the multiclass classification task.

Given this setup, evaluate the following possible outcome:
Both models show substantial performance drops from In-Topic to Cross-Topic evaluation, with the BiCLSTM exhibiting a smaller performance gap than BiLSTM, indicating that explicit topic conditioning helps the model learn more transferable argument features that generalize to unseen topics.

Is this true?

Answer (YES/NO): YES